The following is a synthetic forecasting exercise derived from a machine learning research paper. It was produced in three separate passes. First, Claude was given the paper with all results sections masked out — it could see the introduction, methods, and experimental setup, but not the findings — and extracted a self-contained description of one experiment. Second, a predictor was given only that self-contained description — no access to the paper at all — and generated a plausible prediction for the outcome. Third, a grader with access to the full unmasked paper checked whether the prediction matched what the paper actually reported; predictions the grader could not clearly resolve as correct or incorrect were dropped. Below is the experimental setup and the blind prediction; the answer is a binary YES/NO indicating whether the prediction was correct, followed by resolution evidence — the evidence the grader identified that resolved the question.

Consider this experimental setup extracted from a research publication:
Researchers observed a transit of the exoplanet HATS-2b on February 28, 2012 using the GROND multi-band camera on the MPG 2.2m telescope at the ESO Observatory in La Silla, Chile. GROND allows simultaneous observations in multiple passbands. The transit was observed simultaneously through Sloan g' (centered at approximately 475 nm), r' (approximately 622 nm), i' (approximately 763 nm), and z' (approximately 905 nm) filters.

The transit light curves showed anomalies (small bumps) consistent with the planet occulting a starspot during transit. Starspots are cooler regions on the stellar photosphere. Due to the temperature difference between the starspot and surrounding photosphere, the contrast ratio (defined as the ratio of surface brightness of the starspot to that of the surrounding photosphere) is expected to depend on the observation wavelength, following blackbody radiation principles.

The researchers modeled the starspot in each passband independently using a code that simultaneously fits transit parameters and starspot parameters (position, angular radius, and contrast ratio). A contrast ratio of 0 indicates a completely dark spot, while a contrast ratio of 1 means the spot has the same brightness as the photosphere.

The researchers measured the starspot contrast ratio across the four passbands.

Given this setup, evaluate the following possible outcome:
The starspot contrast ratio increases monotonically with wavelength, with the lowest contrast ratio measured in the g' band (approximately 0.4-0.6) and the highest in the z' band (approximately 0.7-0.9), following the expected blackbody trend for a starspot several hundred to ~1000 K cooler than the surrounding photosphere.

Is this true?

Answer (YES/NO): NO